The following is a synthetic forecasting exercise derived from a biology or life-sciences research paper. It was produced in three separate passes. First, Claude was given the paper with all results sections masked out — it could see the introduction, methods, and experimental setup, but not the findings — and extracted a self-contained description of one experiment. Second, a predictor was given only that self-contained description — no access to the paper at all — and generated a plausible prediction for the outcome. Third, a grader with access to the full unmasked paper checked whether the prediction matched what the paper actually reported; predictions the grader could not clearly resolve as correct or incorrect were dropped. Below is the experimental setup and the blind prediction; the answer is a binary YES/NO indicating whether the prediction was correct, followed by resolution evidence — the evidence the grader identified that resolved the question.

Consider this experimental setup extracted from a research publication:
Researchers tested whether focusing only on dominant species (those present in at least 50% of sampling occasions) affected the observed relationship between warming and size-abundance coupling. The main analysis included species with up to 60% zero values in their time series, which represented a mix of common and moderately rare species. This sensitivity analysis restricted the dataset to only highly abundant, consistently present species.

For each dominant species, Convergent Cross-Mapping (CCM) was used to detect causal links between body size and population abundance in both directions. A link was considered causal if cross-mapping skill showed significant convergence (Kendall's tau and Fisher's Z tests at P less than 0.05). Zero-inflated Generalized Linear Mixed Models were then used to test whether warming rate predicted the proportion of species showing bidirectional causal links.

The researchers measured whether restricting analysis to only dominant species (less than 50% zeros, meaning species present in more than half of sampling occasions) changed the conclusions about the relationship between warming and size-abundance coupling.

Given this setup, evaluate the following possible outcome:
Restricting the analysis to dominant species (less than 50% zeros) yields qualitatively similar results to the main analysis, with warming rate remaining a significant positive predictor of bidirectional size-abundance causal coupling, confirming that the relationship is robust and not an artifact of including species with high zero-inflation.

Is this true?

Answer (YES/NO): NO